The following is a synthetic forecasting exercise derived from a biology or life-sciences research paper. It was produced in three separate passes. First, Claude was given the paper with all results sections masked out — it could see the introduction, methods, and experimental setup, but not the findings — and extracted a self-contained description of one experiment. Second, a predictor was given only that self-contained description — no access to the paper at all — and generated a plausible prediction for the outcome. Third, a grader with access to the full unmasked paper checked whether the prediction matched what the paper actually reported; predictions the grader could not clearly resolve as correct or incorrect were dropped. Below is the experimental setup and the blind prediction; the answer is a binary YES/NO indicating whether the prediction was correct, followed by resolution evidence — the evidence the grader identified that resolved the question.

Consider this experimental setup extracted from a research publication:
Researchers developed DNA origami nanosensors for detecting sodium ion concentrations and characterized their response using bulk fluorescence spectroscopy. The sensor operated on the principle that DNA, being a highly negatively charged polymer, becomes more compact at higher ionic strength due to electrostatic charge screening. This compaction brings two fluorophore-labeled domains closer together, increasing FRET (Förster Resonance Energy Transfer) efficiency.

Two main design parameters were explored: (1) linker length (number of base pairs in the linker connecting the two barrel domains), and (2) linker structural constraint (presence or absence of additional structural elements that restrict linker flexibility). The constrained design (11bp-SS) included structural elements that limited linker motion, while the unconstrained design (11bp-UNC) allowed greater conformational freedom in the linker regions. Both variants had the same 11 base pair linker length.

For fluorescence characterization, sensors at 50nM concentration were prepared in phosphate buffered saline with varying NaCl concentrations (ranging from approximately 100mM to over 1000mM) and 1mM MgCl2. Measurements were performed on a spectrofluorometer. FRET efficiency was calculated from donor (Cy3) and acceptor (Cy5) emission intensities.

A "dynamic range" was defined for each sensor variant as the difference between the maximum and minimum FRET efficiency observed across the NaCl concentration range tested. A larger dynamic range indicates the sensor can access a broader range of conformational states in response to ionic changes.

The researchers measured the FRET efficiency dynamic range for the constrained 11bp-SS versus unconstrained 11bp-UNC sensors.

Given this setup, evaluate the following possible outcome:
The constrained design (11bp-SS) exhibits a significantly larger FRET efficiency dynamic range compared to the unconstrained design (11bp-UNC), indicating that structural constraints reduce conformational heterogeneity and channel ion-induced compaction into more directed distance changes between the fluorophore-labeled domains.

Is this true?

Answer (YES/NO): NO